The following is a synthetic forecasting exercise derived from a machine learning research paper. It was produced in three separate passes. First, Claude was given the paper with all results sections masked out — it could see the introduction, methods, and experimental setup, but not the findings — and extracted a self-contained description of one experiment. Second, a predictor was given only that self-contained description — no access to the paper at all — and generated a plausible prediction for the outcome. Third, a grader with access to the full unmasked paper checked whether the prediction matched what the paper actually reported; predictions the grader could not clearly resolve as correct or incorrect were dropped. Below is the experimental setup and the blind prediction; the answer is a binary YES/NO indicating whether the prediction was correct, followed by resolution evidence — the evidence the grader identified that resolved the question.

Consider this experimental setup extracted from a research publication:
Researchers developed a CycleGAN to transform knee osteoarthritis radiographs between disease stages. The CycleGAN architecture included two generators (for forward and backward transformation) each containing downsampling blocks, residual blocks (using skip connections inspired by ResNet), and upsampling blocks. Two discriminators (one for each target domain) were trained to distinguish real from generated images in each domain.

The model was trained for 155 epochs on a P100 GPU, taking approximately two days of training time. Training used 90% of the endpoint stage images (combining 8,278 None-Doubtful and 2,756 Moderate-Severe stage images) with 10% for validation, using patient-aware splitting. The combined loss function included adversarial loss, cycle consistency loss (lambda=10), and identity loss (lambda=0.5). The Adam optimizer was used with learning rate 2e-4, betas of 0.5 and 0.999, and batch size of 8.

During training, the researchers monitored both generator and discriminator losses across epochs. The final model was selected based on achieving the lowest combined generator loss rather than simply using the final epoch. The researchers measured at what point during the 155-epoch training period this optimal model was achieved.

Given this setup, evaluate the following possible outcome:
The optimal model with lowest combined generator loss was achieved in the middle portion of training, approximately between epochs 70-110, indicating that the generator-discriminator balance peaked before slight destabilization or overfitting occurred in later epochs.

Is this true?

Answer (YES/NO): YES